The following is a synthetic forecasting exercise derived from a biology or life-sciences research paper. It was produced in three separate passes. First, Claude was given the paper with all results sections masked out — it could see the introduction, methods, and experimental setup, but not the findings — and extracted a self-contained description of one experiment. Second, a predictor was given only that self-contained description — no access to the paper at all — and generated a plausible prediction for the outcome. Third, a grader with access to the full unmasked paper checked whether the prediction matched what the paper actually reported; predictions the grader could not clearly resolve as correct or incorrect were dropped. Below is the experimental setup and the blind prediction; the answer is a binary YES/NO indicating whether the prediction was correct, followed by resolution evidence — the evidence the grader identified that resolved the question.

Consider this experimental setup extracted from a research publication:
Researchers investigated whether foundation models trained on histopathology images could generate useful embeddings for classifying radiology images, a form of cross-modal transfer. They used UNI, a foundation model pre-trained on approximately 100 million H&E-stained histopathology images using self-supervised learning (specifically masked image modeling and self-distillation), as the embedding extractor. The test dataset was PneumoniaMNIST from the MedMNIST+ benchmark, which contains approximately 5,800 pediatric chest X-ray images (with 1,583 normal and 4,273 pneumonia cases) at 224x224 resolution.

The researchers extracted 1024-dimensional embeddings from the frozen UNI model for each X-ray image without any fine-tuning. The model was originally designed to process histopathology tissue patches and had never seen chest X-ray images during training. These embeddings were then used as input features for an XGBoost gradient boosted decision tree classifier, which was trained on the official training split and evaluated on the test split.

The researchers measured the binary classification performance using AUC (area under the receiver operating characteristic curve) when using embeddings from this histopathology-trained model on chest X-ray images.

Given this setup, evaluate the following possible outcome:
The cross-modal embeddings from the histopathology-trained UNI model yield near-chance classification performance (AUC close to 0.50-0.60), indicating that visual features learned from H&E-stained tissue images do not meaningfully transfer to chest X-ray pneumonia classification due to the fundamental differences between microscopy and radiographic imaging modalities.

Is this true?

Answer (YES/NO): NO